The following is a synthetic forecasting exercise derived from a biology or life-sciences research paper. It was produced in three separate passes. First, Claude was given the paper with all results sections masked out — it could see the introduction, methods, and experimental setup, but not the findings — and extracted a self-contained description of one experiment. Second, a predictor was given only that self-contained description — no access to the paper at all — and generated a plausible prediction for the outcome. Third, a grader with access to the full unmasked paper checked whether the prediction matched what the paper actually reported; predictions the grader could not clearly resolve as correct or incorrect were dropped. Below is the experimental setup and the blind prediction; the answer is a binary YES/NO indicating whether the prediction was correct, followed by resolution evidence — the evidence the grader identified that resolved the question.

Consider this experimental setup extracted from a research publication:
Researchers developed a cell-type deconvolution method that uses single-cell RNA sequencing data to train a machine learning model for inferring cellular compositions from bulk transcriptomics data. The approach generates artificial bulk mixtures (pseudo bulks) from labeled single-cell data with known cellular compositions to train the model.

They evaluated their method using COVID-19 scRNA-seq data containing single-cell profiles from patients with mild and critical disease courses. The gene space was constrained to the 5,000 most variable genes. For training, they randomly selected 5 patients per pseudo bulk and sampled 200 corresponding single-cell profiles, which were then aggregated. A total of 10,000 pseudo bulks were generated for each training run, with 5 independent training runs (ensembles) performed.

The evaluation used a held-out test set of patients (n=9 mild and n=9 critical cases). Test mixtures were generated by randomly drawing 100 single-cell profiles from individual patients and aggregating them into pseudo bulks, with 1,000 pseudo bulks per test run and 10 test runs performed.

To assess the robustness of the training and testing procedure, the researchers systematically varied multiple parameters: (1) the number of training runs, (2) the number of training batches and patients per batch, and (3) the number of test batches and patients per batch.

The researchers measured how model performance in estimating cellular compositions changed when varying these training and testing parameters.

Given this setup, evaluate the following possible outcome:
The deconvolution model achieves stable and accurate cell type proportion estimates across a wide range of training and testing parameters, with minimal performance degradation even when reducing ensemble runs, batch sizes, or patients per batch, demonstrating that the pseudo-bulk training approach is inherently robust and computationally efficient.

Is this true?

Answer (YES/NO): YES